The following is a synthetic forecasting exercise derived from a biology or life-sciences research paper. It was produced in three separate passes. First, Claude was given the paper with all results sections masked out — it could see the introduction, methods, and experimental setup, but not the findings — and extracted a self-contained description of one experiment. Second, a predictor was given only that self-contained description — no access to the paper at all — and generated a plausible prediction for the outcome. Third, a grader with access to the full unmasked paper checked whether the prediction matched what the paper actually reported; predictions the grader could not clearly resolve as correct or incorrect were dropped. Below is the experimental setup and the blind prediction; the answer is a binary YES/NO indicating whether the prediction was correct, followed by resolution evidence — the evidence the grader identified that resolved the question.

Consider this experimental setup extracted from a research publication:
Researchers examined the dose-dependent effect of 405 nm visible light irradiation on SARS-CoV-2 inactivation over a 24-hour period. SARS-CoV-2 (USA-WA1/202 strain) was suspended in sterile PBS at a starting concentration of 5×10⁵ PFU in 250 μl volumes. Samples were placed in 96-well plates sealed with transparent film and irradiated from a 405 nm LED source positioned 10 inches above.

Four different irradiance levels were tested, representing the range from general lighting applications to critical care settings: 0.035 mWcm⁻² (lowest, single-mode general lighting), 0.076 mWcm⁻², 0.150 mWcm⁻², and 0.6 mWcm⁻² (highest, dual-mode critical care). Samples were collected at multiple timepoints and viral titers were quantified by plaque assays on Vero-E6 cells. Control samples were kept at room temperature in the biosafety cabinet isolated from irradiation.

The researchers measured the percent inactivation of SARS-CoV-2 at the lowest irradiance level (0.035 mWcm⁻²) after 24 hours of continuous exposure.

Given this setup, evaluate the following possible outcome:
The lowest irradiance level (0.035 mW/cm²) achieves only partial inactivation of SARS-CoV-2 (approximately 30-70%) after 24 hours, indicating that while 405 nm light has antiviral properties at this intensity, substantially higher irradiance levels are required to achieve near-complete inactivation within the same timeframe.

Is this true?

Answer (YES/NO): NO